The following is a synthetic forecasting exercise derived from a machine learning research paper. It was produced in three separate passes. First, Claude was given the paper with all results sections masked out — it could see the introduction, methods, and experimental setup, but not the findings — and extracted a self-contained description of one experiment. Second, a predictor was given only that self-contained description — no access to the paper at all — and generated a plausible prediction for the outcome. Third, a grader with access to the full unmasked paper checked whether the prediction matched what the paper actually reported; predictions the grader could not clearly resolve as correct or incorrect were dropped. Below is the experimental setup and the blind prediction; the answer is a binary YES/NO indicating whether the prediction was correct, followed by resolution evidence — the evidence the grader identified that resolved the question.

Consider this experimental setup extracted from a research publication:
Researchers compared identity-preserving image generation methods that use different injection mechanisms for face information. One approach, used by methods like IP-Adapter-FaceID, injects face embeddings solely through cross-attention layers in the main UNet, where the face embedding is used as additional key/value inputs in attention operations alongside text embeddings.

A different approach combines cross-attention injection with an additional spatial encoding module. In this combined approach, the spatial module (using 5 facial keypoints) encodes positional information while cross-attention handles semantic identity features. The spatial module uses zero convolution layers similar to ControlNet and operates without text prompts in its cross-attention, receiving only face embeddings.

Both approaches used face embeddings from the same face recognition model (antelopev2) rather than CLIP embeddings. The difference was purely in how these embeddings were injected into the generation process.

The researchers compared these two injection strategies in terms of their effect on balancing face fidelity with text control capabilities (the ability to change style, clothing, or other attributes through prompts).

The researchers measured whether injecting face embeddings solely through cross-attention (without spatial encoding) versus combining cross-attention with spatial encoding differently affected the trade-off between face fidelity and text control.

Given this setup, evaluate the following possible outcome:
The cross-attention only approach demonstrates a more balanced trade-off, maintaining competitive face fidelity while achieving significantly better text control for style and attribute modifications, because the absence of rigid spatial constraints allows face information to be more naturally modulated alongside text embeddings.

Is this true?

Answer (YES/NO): NO